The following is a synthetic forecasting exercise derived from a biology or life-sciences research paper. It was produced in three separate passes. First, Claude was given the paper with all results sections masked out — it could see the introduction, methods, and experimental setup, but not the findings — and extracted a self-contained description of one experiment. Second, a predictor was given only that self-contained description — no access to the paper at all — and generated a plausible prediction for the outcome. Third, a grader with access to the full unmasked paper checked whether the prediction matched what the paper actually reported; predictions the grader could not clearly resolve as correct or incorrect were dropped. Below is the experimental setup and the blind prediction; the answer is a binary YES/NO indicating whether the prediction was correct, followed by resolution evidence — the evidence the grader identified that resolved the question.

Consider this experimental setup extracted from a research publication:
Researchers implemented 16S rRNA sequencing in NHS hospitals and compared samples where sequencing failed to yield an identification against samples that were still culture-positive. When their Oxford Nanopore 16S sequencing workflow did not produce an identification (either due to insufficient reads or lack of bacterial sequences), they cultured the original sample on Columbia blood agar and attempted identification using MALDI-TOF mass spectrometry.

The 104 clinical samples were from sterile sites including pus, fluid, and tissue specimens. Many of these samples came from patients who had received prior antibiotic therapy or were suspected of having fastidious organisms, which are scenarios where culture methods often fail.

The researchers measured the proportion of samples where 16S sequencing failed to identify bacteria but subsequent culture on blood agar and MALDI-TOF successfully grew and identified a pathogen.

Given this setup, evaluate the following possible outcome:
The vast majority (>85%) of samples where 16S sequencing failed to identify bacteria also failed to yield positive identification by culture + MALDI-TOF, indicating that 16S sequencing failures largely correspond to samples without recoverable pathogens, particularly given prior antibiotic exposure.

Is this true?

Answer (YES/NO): NO